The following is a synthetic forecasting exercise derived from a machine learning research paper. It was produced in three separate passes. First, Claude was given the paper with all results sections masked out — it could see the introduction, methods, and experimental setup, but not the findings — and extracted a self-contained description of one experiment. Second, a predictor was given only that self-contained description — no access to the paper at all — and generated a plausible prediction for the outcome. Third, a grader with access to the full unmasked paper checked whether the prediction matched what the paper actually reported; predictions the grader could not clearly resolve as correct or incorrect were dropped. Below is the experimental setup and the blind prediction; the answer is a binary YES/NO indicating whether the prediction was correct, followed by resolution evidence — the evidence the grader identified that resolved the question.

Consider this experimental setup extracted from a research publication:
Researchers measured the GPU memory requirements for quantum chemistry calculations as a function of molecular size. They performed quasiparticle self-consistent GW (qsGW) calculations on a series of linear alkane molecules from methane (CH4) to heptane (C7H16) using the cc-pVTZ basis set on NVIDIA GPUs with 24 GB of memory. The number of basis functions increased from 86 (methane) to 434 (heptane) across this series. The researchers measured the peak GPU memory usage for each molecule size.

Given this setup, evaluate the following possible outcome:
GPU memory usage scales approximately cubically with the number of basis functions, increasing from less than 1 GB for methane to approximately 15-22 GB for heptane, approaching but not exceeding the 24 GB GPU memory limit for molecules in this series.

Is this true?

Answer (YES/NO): YES